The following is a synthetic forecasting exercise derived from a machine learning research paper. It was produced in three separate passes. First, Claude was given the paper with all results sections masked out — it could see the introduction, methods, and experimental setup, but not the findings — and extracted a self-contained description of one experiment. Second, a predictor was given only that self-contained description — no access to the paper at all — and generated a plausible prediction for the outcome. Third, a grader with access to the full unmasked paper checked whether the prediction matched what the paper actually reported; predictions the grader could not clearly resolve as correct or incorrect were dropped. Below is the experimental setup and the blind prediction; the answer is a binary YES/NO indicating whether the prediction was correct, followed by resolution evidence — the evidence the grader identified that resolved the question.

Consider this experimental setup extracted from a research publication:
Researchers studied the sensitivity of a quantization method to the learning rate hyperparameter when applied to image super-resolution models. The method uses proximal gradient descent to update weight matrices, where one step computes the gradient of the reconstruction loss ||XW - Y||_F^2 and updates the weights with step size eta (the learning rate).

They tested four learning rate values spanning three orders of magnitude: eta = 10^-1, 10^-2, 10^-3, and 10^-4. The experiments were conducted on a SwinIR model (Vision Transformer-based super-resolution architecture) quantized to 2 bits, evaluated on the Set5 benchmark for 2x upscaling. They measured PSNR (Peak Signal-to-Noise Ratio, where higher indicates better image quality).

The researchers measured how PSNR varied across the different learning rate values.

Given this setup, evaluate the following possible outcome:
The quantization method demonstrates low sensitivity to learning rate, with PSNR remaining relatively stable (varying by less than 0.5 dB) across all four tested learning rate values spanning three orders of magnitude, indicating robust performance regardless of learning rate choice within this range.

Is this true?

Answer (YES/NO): YES